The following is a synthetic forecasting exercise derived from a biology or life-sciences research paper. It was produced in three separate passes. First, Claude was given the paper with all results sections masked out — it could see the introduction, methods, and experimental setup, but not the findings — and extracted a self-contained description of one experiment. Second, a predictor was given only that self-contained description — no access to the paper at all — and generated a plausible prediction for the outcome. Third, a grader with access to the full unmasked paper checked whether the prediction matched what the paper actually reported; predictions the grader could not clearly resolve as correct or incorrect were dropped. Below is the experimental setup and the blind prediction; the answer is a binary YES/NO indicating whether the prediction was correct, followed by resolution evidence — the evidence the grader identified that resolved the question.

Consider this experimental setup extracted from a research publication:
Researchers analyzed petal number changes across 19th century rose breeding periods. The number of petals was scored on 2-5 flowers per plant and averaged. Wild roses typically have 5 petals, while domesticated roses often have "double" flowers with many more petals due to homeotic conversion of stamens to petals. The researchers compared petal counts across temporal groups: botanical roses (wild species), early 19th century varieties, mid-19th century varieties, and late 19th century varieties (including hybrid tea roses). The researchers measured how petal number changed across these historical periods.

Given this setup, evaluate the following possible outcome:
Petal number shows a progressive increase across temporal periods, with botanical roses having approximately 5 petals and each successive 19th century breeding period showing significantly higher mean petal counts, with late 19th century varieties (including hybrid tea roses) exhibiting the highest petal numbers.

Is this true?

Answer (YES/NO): NO